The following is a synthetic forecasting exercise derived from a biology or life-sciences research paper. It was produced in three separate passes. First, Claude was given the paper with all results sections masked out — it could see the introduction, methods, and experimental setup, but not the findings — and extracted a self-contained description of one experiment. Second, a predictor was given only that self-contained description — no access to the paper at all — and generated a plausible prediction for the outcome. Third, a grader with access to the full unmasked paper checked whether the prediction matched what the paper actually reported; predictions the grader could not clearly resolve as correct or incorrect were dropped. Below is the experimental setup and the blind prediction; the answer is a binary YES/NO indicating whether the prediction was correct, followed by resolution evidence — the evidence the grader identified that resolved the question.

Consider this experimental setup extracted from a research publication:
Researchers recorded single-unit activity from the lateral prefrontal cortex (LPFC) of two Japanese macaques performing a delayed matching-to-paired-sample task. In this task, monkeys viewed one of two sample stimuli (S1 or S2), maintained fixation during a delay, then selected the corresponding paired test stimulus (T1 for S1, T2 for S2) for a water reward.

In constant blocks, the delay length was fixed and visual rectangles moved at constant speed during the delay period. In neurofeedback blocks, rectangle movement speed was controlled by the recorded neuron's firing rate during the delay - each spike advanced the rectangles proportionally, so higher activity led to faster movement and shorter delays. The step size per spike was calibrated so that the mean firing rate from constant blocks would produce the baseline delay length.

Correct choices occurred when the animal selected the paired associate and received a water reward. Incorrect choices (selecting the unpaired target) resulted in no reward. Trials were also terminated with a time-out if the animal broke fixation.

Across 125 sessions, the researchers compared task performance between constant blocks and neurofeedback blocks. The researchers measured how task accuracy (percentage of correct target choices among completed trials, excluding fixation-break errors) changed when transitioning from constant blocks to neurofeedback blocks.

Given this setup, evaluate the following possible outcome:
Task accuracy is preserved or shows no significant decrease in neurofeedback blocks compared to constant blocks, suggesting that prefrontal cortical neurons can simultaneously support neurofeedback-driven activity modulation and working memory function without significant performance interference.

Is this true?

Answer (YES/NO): NO